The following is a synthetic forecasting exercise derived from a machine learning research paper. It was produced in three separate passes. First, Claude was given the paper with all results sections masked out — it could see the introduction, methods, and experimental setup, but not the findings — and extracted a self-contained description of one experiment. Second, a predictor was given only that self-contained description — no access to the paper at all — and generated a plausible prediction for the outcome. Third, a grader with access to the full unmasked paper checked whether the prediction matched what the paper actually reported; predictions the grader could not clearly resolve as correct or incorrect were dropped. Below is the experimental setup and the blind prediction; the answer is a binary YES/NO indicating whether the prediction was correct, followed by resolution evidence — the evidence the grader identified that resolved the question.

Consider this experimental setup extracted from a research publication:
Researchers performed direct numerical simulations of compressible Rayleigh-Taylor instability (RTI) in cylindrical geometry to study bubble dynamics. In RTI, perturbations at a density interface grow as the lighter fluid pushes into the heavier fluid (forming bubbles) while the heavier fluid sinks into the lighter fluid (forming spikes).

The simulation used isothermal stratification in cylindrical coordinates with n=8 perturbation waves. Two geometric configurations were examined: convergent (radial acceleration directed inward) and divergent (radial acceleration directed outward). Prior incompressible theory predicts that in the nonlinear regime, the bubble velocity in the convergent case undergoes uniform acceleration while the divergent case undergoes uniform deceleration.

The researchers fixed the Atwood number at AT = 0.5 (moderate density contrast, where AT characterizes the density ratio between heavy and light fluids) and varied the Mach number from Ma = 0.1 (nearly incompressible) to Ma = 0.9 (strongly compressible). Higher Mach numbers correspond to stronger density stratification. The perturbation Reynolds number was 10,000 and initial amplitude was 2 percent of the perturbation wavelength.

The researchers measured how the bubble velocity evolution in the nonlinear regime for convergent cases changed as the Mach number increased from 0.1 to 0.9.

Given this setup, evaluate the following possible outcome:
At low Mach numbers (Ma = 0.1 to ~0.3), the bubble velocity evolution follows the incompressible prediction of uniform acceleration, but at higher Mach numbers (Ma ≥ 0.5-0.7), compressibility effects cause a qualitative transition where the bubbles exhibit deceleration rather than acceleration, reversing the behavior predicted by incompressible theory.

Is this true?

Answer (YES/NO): NO